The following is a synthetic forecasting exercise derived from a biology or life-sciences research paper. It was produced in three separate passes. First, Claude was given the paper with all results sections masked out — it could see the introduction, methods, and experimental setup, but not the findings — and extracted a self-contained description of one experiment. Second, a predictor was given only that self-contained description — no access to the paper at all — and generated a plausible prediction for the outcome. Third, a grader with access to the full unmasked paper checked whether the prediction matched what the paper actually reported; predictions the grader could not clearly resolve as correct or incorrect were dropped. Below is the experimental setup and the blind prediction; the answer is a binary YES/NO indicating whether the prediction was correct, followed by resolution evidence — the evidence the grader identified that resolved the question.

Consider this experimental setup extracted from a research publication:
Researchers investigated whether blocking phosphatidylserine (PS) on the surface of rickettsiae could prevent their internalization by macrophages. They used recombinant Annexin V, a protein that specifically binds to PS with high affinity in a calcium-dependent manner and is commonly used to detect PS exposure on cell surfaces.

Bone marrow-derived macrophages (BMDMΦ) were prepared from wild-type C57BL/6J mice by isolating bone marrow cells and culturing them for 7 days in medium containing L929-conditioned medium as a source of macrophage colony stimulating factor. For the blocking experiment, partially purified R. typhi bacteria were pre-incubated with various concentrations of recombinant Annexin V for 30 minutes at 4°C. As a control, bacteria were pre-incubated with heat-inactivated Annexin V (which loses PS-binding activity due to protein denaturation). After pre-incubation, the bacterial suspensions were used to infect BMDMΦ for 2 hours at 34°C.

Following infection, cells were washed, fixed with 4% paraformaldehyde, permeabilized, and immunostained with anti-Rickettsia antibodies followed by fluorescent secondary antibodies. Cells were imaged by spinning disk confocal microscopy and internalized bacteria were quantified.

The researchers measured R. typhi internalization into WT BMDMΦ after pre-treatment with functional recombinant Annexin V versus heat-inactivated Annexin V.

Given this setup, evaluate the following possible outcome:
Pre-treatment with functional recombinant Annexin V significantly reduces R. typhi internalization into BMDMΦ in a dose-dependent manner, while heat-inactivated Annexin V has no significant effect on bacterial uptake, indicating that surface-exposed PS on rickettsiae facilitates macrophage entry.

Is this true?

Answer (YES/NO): YES